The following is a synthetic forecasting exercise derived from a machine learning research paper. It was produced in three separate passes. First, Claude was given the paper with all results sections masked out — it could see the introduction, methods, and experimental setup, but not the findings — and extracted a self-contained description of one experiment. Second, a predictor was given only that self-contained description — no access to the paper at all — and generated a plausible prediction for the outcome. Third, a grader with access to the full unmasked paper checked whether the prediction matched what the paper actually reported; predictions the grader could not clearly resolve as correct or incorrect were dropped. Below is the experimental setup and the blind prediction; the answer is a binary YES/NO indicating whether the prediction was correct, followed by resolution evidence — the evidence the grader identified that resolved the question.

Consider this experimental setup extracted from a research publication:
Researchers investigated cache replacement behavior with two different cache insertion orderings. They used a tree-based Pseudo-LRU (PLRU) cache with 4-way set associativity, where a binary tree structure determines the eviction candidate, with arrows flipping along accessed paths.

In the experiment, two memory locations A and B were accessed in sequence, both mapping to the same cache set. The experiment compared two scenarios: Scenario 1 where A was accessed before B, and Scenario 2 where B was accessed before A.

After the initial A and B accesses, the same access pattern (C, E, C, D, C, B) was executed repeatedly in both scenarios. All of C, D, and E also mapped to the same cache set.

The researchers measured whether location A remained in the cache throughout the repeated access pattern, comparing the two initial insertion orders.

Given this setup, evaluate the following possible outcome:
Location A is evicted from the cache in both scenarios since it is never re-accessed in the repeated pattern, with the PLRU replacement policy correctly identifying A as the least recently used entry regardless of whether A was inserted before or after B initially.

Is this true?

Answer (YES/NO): NO